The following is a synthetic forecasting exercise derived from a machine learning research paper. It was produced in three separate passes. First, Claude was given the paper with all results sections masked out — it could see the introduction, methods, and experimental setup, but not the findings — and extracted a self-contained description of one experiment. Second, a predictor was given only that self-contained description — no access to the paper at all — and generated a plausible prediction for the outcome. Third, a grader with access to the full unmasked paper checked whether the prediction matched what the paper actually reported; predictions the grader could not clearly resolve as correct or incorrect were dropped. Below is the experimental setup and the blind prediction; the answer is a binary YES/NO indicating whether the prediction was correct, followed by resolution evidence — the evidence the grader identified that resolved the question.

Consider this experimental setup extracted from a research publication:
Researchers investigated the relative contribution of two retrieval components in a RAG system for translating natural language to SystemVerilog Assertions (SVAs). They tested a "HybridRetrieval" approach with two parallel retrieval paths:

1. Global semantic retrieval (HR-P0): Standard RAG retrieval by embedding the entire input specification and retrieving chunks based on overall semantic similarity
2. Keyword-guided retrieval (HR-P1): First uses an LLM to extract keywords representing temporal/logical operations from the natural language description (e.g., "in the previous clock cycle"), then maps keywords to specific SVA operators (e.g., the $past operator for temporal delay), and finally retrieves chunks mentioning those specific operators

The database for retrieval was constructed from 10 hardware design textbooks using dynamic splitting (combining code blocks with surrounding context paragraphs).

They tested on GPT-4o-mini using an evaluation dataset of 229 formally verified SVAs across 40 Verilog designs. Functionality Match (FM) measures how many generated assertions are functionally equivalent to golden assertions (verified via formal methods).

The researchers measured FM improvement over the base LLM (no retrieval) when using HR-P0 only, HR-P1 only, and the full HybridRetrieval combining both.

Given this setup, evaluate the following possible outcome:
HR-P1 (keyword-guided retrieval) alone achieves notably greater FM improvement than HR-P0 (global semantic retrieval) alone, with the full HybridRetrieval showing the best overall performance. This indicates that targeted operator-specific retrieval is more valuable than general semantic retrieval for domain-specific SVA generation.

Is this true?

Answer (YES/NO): YES